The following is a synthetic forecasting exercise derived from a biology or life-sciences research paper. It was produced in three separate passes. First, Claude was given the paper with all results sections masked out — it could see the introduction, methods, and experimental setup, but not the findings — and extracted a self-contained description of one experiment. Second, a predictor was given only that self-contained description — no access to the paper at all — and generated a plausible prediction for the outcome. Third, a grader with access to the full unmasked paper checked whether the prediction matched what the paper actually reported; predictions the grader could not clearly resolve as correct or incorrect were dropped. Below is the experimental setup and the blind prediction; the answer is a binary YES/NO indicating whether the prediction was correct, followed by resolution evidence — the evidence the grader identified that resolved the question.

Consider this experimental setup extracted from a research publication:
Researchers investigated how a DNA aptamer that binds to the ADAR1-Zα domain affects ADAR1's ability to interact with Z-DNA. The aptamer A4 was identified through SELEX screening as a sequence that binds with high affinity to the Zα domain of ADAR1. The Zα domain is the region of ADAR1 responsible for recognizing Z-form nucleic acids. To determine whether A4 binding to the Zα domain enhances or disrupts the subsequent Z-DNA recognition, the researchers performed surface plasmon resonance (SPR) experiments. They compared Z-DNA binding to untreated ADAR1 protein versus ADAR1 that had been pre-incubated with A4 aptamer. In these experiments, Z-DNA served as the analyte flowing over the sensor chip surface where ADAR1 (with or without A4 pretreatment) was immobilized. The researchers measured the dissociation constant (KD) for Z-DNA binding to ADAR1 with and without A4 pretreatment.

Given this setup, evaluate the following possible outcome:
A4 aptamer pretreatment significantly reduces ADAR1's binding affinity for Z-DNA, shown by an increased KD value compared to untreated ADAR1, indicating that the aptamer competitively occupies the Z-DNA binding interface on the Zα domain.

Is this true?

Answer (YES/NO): NO